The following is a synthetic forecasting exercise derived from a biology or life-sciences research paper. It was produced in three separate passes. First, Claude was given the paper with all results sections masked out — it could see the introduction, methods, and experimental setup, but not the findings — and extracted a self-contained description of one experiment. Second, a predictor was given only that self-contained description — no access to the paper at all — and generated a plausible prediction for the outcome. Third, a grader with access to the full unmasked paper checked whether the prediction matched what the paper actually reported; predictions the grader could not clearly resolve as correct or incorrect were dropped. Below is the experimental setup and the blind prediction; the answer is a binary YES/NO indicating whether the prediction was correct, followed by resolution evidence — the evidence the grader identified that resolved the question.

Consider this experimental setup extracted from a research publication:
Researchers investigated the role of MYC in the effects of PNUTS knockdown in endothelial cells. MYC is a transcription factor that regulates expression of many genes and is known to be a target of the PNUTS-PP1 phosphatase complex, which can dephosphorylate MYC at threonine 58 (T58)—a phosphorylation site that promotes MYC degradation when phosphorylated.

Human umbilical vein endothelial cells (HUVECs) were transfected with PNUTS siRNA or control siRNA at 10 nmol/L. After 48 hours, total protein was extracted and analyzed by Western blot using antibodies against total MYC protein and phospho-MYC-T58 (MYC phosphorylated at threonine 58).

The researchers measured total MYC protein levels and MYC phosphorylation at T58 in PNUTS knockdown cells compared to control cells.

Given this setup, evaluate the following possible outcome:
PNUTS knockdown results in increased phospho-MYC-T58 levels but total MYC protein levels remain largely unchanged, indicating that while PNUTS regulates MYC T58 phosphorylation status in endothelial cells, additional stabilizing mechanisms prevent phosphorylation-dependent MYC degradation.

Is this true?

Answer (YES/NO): NO